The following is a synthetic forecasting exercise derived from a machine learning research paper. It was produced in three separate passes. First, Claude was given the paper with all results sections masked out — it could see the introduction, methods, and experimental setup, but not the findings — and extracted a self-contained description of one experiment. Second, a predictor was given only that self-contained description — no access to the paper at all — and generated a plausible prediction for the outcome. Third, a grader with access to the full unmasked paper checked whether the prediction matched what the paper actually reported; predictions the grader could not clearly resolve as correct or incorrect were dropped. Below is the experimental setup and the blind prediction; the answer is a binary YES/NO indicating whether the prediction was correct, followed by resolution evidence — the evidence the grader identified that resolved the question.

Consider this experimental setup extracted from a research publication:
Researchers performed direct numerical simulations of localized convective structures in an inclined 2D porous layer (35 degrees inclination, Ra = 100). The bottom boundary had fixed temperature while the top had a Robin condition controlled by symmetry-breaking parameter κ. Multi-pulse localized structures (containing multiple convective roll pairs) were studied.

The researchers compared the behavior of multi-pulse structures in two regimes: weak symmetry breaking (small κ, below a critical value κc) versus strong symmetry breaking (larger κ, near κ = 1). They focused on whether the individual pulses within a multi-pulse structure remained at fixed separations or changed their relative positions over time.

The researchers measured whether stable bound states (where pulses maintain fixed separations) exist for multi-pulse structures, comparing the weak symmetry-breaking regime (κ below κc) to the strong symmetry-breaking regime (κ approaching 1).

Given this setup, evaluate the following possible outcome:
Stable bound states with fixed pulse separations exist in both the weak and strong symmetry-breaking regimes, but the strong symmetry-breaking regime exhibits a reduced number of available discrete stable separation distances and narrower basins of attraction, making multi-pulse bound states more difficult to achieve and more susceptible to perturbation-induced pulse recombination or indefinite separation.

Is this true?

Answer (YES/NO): NO